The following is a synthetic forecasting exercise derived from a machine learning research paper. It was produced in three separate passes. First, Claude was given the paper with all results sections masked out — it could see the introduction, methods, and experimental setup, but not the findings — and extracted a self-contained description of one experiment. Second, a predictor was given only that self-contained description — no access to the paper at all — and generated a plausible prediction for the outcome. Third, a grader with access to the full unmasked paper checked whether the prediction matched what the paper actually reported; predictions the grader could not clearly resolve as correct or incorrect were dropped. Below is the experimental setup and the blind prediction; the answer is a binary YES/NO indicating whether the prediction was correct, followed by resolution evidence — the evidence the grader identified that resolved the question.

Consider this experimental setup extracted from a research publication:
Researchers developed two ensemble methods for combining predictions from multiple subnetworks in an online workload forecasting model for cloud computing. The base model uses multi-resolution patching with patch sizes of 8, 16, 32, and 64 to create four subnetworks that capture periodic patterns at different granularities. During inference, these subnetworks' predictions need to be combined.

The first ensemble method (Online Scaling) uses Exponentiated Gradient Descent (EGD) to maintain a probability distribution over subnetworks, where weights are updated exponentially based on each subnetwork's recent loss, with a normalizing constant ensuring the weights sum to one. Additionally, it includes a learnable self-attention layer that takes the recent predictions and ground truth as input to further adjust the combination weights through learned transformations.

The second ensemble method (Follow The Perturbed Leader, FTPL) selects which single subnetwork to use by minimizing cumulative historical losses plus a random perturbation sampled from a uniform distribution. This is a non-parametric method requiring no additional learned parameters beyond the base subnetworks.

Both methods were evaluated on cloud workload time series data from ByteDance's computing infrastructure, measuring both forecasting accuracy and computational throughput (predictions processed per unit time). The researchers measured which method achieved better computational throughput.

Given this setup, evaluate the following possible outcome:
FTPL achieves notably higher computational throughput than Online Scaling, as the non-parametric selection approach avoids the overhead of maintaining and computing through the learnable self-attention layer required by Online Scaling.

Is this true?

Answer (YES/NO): YES